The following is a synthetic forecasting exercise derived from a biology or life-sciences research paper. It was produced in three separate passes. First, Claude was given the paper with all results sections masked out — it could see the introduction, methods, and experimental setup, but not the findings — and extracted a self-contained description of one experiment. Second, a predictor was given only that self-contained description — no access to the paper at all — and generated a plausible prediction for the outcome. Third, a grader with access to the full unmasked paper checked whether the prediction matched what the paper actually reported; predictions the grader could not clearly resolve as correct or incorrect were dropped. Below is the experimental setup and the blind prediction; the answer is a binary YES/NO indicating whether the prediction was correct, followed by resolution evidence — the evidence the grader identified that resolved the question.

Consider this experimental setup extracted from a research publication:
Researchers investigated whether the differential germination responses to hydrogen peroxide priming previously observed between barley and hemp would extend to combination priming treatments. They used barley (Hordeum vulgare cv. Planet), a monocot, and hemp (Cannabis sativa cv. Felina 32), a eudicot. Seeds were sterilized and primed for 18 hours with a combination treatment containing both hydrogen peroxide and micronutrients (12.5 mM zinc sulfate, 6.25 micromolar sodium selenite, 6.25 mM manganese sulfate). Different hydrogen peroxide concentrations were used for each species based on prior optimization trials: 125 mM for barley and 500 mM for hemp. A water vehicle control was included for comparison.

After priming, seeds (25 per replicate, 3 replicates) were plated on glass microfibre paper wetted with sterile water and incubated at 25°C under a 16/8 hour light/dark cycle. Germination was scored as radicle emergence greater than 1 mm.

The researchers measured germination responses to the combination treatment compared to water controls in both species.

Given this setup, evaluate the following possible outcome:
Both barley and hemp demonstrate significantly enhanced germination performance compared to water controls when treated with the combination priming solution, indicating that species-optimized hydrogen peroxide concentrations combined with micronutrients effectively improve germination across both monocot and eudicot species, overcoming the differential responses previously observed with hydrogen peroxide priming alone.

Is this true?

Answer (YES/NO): NO